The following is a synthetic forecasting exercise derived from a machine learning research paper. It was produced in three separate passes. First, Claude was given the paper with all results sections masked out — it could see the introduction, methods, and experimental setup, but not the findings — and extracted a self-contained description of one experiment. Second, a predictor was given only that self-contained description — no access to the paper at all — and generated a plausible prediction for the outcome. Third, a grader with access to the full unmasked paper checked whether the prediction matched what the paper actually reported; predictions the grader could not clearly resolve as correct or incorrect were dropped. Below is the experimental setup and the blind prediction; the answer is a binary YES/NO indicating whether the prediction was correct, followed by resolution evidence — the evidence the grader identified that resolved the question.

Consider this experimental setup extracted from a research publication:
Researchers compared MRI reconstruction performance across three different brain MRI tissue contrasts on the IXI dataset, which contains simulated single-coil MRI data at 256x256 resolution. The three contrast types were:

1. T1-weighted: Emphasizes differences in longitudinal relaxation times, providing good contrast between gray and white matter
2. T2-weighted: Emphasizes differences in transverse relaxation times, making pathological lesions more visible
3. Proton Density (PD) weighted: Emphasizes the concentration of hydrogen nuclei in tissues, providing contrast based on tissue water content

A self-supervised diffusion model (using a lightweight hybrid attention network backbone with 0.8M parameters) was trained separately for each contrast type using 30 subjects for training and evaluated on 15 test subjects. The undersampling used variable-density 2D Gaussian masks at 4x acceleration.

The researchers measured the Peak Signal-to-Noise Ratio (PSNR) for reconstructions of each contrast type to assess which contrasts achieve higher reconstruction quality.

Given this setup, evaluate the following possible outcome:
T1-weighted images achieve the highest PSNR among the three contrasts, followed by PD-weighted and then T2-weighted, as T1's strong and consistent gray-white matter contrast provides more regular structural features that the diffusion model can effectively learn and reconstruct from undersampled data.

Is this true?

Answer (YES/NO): NO